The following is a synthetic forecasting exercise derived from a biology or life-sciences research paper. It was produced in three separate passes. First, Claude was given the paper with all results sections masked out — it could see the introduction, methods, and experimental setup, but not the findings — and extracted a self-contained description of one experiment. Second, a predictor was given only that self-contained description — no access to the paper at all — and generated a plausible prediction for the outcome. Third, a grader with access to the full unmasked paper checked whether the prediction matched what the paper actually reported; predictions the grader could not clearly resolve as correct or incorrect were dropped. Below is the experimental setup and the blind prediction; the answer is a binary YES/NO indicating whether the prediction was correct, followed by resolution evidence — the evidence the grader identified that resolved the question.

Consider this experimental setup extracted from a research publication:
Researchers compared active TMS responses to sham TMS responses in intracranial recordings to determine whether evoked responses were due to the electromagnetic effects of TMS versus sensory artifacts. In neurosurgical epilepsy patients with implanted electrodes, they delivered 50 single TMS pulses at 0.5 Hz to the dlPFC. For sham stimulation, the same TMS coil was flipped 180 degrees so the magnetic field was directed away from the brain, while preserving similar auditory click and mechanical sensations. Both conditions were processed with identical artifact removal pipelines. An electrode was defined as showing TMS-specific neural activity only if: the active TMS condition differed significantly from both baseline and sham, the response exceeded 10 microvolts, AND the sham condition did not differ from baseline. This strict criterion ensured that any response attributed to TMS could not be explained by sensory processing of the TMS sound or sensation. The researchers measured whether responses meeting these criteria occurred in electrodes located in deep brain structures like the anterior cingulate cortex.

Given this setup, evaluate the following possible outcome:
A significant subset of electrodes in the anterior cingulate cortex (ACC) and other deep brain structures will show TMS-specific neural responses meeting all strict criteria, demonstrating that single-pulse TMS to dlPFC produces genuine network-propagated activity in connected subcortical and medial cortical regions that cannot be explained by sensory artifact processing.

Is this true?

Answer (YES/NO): YES